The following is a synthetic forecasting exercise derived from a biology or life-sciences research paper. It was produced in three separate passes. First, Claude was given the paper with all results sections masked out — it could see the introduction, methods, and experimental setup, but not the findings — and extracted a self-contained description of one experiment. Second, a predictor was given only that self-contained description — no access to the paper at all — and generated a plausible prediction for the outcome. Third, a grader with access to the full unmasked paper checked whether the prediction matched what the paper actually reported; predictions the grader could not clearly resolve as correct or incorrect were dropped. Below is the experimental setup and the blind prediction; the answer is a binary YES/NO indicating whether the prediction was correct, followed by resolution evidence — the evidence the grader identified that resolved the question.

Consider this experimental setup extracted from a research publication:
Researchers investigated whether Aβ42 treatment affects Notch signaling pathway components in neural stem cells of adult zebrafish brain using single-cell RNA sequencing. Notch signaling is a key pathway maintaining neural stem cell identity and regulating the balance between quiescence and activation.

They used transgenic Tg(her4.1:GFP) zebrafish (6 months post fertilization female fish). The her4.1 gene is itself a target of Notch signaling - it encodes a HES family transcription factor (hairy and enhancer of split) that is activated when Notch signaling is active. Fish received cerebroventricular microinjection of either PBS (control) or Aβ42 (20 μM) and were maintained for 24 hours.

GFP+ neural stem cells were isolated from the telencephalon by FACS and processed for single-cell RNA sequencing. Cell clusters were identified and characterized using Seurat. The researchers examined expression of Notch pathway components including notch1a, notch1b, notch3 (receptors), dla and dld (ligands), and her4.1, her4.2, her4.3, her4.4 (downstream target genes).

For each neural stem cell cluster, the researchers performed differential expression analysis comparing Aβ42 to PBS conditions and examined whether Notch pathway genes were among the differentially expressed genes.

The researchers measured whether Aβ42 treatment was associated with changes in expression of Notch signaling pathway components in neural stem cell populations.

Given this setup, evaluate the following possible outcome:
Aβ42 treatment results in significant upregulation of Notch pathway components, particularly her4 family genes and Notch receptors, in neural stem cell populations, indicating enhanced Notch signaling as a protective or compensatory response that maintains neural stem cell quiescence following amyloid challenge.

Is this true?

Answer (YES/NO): NO